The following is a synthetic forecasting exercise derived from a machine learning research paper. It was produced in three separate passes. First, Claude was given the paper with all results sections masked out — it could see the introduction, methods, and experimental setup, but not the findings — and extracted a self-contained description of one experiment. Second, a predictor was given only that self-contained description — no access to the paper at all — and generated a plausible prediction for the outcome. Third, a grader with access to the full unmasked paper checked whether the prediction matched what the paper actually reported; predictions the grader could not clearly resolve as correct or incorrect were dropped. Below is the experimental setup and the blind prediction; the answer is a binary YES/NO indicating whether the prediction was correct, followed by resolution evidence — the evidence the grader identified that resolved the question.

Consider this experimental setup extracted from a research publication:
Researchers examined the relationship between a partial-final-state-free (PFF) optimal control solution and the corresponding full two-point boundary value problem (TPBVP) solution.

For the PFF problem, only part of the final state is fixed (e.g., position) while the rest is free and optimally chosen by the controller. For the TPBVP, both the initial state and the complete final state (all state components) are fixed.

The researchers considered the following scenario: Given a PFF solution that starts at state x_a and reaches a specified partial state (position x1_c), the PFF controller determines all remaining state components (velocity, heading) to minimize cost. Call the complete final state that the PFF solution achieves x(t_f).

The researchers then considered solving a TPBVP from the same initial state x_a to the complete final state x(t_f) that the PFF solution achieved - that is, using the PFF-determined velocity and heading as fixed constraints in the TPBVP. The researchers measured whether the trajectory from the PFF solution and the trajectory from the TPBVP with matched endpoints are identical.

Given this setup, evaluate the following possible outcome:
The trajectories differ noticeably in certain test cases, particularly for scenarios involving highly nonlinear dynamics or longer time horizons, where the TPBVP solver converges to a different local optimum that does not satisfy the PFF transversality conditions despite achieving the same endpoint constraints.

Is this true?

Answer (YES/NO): NO